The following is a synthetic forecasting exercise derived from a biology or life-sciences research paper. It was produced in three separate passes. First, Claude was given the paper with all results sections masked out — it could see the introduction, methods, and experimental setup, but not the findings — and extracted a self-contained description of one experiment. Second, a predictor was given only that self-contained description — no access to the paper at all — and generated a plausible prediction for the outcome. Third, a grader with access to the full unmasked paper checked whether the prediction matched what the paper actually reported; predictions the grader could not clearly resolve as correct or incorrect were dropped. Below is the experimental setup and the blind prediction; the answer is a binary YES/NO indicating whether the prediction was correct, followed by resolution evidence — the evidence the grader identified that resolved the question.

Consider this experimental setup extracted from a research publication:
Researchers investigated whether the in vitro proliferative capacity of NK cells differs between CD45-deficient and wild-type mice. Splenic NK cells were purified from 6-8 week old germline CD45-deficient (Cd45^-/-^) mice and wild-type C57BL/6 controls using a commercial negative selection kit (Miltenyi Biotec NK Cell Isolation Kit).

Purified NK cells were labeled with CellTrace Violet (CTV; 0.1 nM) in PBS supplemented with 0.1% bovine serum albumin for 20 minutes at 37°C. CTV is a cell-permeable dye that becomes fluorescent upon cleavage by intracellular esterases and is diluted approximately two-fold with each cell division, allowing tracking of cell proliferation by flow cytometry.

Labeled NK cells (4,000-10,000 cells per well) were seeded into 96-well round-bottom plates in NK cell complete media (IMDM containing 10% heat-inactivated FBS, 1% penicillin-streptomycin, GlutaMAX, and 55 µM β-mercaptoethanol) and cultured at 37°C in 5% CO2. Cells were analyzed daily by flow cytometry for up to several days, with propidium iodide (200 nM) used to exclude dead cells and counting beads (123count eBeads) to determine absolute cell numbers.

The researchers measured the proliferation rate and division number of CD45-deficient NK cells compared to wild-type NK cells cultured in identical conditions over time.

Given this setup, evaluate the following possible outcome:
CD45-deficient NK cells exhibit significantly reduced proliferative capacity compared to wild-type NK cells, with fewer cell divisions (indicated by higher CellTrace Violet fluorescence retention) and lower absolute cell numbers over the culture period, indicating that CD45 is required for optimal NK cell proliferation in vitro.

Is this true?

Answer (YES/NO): YES